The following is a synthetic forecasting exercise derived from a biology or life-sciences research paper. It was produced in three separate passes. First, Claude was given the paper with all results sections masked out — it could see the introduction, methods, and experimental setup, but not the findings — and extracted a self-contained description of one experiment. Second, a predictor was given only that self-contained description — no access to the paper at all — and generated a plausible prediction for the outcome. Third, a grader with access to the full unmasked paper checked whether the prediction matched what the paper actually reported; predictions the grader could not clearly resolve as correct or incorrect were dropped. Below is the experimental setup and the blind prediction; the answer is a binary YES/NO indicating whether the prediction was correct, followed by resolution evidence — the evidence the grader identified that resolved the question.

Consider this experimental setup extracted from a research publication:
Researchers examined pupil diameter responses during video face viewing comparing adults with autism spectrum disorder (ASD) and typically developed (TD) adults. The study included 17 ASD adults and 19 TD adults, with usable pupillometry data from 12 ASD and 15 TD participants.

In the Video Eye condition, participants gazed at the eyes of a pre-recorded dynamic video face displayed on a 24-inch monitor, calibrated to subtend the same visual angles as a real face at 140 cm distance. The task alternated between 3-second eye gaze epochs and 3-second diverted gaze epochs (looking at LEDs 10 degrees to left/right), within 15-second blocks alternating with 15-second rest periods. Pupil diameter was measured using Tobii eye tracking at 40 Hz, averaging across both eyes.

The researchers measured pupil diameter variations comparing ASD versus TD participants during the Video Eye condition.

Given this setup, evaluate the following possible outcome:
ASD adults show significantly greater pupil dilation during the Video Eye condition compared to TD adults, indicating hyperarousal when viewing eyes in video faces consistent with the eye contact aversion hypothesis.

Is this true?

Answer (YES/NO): NO